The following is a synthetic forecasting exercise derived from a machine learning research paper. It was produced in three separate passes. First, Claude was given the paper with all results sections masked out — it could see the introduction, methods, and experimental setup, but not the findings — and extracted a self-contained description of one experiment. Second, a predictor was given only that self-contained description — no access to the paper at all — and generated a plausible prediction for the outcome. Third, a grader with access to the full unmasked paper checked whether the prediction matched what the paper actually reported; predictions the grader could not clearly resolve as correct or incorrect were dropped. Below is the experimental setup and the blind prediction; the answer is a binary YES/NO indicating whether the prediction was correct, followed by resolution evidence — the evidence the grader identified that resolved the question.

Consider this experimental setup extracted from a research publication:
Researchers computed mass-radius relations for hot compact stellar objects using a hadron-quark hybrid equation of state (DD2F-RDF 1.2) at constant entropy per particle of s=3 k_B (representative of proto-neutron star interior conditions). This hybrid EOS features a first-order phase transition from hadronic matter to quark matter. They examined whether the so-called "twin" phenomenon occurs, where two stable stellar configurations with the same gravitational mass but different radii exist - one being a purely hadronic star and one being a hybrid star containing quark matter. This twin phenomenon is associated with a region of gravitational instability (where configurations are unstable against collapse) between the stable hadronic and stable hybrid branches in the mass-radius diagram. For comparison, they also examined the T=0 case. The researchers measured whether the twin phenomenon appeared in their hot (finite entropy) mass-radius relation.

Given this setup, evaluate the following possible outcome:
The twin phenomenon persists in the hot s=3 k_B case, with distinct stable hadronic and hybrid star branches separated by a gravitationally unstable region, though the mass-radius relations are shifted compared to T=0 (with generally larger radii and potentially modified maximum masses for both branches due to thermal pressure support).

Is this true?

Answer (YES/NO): NO